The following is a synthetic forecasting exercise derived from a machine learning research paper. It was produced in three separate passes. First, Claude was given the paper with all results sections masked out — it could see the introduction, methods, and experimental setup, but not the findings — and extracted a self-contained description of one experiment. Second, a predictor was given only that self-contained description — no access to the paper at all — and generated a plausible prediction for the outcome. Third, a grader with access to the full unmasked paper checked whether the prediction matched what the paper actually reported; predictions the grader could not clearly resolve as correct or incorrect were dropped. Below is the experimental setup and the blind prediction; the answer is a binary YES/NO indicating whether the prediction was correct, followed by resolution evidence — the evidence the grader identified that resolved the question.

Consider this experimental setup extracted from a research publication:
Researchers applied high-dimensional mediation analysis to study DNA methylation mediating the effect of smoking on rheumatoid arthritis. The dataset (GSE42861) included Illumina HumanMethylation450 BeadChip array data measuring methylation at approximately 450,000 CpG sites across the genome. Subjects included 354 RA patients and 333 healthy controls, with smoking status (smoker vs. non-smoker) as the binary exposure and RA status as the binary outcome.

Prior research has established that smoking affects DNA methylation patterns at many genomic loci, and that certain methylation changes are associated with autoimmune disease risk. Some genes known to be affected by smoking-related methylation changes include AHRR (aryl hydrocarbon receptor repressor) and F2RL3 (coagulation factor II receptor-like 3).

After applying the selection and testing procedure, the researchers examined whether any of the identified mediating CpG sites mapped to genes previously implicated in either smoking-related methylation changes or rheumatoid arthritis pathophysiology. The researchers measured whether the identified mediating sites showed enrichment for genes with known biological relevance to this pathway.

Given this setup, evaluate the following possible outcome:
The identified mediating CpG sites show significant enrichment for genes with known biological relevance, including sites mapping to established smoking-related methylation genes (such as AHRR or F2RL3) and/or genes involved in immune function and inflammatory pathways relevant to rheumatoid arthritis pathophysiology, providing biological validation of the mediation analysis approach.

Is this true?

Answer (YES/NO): NO